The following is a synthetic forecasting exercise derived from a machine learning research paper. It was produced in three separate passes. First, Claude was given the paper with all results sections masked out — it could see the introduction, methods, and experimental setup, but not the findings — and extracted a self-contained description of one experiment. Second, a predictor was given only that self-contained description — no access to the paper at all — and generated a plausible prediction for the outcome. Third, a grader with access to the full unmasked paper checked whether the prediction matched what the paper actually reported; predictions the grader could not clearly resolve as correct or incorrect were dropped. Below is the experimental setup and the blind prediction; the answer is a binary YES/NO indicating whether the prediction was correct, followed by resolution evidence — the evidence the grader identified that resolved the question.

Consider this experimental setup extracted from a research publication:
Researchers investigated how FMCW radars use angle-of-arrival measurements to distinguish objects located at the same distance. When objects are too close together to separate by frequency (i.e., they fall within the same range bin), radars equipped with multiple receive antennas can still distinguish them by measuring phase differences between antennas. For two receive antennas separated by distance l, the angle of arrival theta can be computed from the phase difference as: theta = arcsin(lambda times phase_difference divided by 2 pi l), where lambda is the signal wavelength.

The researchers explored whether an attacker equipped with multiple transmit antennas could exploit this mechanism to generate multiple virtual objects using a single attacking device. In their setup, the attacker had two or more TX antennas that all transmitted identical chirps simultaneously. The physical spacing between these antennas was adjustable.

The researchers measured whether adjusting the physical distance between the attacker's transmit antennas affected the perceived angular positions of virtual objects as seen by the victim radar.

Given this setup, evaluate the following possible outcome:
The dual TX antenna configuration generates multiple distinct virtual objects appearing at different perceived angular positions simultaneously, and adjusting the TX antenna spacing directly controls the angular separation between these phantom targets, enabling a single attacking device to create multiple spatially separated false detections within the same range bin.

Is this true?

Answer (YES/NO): YES